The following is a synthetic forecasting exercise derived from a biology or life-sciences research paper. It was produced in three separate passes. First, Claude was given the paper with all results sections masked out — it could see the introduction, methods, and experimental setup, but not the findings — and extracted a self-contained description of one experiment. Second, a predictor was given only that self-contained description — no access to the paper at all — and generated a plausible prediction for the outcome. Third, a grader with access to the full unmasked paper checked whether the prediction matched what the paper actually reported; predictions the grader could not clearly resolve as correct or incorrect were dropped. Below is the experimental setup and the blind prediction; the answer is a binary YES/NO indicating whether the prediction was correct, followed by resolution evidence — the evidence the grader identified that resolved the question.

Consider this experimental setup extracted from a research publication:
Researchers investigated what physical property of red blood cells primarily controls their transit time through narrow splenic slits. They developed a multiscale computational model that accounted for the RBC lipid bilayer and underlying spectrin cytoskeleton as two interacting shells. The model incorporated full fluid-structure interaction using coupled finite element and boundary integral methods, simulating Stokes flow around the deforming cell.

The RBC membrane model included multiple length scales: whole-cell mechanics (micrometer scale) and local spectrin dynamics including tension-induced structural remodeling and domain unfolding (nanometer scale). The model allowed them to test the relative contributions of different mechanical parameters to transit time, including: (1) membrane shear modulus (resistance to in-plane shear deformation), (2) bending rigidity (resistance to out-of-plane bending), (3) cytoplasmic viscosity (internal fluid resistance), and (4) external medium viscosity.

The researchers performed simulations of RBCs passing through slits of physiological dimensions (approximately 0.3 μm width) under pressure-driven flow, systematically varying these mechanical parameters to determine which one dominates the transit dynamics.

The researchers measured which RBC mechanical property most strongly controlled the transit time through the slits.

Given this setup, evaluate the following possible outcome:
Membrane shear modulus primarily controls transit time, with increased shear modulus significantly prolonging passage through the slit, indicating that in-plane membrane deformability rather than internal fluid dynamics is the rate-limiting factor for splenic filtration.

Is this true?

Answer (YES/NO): NO